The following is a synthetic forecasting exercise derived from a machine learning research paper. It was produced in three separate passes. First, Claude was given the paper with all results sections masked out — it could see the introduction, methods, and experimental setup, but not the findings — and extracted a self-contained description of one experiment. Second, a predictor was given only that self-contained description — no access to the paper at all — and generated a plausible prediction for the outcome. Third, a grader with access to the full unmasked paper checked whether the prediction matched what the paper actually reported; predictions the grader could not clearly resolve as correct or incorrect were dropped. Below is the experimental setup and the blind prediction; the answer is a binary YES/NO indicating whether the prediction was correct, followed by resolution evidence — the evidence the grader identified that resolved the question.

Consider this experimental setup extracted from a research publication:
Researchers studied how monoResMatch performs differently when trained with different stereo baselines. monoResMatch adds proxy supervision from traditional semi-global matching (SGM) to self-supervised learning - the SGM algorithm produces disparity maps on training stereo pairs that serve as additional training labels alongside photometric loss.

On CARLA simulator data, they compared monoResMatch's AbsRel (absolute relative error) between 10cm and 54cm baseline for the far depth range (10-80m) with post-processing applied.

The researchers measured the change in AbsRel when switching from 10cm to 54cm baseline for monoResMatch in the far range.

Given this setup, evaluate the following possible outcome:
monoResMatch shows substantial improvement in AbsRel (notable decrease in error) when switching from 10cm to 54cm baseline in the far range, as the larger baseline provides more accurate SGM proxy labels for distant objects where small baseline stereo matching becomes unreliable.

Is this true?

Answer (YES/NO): YES